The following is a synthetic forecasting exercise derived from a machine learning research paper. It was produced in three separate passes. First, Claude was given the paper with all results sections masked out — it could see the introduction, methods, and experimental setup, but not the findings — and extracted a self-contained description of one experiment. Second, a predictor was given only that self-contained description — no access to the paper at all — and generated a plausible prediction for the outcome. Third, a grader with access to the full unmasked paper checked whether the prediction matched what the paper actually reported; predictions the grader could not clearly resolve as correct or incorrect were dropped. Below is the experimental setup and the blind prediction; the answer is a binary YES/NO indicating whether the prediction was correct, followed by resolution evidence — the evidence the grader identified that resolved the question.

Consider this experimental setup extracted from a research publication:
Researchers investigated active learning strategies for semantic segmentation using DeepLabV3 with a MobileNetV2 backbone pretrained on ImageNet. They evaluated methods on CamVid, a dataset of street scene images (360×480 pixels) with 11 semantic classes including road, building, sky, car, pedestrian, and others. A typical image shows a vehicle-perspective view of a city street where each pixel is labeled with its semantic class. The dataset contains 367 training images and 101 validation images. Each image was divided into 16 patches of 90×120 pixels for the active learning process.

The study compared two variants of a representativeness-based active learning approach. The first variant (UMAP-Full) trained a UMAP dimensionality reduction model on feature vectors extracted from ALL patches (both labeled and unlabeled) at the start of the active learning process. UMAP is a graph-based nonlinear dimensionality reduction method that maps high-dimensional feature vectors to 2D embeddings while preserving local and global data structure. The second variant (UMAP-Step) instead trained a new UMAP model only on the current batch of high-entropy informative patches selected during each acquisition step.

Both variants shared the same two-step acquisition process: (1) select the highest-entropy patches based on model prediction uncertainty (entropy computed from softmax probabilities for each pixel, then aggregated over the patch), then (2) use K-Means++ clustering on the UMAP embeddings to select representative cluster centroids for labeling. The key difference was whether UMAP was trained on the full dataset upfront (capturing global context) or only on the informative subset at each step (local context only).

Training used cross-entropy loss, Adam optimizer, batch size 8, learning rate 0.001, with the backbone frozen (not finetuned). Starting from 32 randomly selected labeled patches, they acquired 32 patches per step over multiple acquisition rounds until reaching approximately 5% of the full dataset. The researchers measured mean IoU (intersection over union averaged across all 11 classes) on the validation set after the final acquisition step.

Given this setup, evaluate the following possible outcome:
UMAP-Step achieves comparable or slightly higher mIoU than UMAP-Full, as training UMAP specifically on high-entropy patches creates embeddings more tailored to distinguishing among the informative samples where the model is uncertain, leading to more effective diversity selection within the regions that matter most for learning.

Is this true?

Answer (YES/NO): YES